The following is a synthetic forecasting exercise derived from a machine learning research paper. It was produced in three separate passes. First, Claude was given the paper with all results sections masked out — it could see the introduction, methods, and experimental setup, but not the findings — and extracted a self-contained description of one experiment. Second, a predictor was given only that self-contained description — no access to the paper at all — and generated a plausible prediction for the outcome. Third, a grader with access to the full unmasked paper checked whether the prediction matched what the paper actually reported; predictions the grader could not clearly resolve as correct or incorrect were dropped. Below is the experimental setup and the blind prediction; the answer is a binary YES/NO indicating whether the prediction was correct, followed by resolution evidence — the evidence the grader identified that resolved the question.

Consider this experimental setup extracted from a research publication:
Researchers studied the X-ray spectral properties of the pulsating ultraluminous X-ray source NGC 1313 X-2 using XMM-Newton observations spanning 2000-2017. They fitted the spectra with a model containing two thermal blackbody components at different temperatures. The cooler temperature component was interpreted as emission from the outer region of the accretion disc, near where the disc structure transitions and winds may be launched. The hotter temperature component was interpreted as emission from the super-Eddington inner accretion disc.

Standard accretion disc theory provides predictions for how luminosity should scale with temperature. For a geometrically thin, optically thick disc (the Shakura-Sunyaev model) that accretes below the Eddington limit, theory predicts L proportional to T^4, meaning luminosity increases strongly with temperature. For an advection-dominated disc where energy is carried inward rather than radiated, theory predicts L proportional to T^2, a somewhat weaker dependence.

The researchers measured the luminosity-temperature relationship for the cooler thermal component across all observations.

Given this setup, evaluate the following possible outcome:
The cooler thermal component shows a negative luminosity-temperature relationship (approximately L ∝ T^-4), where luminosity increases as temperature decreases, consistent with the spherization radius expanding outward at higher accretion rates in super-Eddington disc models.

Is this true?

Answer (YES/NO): YES